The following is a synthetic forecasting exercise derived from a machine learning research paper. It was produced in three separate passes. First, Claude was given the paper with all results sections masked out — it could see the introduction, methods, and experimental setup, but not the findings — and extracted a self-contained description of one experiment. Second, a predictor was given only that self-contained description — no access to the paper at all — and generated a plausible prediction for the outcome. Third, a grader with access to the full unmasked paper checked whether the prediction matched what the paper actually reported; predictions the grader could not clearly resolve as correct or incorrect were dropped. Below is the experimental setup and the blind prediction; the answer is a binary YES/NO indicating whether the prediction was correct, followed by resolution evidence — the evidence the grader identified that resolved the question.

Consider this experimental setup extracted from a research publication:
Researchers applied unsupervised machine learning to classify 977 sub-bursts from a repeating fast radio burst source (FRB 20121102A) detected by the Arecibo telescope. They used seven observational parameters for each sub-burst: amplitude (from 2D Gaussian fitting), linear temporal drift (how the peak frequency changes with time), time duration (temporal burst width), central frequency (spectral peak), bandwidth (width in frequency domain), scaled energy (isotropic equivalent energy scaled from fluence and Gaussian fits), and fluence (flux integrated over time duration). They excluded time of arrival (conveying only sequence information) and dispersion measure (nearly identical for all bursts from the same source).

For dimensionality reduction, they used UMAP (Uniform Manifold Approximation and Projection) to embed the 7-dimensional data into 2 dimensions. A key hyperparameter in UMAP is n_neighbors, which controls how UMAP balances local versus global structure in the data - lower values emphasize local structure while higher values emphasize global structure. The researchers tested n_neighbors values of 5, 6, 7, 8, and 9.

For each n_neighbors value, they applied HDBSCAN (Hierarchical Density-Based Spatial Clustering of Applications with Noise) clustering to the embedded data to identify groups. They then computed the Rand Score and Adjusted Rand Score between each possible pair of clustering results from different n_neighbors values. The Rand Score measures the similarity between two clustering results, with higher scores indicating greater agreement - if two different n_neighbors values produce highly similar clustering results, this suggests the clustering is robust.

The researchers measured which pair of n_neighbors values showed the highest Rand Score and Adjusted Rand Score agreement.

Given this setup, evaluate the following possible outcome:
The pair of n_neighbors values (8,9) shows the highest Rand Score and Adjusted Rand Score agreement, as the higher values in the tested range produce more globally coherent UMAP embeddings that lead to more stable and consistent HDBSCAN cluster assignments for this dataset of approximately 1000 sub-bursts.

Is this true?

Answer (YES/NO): NO